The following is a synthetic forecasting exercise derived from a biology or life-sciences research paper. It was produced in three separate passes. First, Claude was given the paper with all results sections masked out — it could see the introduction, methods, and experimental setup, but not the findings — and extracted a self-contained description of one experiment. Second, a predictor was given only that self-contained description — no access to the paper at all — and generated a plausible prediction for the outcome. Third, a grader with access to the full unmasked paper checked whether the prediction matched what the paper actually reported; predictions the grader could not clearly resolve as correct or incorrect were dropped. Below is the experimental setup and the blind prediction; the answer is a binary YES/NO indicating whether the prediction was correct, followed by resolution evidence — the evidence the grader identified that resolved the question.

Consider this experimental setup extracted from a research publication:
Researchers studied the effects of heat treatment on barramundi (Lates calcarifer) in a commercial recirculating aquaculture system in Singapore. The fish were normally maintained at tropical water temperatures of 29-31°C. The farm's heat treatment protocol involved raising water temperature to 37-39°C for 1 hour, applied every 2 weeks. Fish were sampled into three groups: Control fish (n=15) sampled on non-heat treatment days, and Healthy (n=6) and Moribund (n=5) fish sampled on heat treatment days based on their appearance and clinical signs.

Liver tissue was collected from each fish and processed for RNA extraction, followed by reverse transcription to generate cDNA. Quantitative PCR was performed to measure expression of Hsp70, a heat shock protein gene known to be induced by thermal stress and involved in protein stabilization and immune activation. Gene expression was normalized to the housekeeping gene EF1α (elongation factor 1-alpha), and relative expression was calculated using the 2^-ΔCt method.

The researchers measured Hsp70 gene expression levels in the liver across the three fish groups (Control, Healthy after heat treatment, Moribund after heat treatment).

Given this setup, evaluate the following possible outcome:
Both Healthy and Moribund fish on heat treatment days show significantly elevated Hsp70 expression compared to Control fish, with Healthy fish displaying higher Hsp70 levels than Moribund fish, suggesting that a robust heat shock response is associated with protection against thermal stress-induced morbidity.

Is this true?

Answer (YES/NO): NO